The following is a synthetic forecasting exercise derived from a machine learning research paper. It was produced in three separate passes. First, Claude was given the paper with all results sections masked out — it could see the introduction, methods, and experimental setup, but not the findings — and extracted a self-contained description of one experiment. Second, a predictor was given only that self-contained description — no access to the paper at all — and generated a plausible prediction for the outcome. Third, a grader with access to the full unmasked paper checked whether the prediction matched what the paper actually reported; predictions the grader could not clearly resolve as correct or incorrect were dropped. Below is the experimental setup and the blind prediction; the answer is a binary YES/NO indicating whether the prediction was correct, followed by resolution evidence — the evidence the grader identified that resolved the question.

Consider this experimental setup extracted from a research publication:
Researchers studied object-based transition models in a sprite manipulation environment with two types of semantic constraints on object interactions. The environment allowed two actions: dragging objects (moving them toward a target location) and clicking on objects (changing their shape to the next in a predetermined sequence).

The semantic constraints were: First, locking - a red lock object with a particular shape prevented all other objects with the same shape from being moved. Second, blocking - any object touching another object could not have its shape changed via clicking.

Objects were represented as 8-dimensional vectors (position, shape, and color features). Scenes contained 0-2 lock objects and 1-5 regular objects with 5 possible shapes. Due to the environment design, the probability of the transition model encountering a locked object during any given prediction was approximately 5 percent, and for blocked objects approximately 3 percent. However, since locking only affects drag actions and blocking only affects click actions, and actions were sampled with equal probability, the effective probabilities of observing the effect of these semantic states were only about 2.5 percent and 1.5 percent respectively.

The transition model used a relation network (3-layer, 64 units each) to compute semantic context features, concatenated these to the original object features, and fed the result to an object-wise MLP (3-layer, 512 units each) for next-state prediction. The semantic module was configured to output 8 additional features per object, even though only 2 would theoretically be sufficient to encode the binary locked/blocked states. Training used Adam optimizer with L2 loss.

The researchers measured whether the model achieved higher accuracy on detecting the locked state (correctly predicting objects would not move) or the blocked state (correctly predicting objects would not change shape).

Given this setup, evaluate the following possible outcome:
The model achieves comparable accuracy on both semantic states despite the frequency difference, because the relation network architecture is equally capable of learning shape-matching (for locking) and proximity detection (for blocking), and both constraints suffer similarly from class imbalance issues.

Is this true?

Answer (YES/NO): NO